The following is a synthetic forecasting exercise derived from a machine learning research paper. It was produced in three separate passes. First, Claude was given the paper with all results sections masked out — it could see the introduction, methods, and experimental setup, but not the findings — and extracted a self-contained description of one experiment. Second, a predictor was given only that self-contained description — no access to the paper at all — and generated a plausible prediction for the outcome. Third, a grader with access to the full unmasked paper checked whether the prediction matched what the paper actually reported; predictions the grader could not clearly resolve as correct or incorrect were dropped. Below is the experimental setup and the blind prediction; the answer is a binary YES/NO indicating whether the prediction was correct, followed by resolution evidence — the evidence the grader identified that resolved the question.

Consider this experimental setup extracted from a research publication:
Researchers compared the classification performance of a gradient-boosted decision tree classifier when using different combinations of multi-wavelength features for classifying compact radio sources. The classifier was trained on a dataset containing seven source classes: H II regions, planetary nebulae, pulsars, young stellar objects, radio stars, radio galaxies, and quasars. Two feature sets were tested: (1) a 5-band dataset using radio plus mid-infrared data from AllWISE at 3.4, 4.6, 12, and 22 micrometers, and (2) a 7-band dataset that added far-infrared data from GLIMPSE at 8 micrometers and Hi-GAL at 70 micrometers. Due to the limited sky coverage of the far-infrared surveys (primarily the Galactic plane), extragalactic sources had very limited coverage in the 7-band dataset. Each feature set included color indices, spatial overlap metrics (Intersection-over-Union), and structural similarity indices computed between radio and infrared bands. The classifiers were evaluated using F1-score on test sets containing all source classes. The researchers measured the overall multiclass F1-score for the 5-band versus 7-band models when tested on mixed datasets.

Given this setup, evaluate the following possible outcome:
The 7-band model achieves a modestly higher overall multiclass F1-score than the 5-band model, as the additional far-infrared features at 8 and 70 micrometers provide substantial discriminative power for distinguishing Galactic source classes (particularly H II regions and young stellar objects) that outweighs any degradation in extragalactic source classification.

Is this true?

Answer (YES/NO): NO